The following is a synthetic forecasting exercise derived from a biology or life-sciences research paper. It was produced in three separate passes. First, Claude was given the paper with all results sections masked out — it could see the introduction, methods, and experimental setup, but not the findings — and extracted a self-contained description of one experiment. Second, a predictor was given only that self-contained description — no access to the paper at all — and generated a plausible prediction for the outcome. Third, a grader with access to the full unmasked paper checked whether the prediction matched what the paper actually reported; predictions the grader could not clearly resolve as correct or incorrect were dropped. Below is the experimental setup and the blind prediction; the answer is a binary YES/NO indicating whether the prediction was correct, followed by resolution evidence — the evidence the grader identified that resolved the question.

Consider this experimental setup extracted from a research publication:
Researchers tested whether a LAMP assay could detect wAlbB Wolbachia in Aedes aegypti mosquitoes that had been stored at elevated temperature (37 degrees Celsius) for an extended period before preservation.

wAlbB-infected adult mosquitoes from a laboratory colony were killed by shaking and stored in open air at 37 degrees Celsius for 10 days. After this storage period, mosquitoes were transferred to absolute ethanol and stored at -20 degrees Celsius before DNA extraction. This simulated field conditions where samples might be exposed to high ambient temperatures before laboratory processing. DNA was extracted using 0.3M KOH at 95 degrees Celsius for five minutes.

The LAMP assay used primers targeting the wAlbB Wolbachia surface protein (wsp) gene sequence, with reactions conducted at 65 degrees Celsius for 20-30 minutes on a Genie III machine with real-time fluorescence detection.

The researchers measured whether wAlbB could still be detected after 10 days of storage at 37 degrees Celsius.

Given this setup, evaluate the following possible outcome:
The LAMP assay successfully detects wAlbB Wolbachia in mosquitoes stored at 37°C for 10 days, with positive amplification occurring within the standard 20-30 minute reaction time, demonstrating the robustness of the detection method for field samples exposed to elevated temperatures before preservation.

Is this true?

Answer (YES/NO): YES